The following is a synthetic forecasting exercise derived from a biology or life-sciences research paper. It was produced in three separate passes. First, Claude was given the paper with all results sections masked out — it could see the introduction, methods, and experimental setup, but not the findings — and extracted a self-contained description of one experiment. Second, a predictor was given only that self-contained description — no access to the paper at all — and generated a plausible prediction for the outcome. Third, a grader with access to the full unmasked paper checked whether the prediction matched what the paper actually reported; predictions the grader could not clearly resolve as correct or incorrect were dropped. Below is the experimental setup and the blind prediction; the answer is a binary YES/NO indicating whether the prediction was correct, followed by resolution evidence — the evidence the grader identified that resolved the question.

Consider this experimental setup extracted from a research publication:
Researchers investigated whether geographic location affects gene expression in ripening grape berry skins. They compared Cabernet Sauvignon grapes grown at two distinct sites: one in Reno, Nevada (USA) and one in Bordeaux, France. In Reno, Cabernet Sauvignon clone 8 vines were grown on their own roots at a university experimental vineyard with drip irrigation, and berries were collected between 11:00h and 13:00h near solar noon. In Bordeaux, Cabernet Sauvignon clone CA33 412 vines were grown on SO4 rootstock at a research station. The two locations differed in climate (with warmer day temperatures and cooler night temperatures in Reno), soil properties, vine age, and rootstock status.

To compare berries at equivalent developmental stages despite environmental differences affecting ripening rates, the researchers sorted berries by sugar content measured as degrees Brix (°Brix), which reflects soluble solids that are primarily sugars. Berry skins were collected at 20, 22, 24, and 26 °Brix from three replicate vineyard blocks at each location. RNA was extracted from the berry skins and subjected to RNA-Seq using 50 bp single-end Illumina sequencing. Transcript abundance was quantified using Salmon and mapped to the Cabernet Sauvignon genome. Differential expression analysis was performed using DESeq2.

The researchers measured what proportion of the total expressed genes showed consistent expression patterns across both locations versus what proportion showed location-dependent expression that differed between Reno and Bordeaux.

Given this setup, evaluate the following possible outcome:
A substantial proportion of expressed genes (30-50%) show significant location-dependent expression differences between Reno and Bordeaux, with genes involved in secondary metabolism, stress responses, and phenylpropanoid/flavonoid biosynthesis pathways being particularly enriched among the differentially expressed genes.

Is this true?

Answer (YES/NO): NO